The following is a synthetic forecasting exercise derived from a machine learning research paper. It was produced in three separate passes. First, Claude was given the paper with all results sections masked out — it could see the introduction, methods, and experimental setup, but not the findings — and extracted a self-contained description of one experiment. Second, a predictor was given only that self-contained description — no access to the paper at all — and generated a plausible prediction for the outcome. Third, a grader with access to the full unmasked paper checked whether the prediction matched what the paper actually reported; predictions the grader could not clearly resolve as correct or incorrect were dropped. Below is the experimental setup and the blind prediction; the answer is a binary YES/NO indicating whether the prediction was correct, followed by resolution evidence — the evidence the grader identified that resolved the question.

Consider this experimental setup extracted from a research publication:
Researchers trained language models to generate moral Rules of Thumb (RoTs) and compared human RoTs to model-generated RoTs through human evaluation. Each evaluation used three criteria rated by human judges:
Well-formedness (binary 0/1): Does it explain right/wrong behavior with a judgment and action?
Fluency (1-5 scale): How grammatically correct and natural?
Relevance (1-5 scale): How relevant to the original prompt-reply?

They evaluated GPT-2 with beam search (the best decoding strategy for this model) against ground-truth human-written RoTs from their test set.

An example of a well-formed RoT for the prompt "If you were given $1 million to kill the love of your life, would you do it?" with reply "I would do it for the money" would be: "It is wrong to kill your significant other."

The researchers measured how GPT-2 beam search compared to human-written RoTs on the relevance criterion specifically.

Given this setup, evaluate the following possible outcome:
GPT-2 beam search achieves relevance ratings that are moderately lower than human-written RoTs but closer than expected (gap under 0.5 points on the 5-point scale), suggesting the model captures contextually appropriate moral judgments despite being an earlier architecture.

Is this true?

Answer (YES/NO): NO